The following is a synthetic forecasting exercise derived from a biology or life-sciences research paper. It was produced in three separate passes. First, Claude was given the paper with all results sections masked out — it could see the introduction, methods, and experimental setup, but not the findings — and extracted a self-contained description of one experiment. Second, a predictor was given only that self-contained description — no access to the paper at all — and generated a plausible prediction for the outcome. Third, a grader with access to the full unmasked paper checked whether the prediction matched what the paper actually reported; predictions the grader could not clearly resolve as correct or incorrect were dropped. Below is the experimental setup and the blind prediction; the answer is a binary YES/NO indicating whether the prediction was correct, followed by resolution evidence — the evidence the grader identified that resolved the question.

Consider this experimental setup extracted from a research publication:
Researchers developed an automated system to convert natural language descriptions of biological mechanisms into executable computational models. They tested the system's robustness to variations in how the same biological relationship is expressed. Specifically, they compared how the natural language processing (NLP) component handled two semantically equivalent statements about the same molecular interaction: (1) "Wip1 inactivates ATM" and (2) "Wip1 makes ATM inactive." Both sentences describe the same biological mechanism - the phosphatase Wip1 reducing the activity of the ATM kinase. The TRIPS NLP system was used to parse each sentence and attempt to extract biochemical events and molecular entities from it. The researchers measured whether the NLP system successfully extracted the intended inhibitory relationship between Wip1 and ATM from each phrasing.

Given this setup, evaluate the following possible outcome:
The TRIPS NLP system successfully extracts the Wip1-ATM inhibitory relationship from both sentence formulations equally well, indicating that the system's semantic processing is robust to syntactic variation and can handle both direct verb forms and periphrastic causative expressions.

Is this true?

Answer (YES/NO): NO